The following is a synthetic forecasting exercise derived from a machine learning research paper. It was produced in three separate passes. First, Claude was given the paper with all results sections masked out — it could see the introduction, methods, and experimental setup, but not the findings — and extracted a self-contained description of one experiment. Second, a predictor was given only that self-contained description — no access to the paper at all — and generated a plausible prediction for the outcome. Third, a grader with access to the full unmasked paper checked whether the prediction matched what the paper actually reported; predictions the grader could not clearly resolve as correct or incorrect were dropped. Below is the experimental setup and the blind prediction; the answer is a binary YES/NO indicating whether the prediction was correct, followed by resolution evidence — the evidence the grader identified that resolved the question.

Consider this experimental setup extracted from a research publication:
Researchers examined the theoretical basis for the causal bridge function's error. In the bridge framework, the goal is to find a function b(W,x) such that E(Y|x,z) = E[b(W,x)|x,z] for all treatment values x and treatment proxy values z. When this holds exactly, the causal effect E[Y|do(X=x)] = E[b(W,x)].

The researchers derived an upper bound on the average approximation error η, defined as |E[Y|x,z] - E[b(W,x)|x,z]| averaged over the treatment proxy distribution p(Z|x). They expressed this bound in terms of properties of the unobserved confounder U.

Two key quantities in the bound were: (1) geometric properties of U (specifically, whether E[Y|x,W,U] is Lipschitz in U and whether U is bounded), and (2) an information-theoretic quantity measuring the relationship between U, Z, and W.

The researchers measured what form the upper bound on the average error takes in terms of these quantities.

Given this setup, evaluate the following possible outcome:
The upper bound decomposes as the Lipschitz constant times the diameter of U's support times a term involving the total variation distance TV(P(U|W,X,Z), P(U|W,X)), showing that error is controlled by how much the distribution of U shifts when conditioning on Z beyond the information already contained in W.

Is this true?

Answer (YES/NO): NO